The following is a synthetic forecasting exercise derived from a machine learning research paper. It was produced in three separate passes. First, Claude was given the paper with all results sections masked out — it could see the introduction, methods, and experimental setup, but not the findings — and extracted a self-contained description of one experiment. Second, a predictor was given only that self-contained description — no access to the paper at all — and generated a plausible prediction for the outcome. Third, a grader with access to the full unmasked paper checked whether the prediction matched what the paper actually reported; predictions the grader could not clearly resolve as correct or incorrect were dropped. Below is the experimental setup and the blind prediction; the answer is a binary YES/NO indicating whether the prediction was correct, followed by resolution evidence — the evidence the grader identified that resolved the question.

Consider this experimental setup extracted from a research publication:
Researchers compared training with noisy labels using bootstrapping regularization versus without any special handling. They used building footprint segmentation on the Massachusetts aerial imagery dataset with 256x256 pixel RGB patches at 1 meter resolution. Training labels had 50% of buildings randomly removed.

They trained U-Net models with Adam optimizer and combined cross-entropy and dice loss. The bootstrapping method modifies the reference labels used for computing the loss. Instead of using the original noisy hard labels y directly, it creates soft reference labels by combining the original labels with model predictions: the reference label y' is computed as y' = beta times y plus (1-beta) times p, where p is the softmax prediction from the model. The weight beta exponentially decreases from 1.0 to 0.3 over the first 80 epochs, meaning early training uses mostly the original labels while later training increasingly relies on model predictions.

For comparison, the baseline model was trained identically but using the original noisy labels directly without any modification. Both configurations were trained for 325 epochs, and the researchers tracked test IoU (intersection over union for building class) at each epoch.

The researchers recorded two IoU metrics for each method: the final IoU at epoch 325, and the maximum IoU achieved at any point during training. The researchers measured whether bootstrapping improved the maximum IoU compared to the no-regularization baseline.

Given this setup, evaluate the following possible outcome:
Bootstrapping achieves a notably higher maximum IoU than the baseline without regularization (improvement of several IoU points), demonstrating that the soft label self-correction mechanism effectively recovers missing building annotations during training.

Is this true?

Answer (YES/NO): NO